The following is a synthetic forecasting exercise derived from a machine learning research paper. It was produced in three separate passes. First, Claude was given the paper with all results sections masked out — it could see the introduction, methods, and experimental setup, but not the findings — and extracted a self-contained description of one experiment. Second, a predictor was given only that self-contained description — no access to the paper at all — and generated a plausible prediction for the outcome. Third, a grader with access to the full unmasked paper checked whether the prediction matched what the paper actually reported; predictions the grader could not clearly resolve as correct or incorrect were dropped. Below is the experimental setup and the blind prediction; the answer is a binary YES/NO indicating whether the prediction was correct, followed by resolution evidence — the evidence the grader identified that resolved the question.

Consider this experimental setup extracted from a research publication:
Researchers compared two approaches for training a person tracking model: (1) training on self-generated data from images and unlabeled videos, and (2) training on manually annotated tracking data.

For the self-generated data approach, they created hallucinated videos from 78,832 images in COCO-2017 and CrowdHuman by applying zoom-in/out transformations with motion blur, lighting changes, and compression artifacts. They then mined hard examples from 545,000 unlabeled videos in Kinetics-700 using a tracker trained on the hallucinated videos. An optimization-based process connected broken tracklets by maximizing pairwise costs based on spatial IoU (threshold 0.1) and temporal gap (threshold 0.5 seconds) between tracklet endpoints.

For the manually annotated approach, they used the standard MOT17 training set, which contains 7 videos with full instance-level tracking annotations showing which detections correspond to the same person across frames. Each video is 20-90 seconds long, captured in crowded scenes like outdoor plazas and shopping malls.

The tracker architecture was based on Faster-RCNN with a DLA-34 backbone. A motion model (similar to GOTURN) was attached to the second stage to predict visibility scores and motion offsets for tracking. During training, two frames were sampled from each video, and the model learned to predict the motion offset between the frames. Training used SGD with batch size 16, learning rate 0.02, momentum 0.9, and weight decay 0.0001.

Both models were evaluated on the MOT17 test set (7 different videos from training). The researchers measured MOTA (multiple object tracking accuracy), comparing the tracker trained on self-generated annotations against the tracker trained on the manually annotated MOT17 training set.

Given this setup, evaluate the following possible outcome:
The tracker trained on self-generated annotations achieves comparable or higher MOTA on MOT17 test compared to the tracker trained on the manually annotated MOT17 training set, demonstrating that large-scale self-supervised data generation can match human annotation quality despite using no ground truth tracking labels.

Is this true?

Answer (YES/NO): YES